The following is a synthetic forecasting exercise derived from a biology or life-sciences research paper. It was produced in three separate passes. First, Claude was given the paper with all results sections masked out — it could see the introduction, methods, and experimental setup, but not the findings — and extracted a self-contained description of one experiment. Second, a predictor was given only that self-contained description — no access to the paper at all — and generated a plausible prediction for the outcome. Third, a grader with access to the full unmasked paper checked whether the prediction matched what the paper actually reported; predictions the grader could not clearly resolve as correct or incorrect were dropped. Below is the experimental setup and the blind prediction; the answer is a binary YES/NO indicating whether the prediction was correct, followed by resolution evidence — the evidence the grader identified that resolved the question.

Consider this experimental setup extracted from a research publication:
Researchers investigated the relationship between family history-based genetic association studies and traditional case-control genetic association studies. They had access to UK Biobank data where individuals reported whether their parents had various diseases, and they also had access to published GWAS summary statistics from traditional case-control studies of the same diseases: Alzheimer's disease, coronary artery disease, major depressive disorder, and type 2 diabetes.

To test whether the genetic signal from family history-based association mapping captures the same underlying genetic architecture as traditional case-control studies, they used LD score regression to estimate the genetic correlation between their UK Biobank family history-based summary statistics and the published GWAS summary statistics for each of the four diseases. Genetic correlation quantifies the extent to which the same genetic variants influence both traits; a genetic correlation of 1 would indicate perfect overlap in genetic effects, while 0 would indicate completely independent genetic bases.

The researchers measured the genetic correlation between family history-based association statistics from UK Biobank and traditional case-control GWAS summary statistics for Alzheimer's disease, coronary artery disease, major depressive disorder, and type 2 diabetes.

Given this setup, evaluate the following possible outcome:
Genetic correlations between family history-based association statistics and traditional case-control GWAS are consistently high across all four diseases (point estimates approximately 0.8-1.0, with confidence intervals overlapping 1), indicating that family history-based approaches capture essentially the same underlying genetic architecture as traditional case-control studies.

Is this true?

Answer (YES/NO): NO